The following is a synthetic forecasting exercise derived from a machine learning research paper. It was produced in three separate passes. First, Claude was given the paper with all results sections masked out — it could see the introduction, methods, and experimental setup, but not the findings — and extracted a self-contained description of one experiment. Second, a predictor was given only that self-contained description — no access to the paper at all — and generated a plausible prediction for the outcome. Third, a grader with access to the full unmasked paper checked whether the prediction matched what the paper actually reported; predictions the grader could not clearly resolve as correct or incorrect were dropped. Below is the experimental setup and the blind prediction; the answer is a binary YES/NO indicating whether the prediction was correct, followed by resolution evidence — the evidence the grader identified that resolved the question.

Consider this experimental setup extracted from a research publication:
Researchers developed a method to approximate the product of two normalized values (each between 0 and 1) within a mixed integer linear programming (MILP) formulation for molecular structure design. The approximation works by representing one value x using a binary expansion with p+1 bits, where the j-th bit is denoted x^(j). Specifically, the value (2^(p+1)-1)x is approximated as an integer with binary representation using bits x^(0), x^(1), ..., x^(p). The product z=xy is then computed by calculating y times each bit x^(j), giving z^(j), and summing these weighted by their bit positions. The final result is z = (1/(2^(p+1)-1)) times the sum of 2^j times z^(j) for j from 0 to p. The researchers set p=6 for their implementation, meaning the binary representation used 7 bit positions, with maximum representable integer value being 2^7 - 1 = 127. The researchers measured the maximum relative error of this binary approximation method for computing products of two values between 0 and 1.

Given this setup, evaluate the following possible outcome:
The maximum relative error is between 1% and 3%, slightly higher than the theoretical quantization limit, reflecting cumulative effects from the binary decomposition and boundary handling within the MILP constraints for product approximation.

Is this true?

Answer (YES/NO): NO